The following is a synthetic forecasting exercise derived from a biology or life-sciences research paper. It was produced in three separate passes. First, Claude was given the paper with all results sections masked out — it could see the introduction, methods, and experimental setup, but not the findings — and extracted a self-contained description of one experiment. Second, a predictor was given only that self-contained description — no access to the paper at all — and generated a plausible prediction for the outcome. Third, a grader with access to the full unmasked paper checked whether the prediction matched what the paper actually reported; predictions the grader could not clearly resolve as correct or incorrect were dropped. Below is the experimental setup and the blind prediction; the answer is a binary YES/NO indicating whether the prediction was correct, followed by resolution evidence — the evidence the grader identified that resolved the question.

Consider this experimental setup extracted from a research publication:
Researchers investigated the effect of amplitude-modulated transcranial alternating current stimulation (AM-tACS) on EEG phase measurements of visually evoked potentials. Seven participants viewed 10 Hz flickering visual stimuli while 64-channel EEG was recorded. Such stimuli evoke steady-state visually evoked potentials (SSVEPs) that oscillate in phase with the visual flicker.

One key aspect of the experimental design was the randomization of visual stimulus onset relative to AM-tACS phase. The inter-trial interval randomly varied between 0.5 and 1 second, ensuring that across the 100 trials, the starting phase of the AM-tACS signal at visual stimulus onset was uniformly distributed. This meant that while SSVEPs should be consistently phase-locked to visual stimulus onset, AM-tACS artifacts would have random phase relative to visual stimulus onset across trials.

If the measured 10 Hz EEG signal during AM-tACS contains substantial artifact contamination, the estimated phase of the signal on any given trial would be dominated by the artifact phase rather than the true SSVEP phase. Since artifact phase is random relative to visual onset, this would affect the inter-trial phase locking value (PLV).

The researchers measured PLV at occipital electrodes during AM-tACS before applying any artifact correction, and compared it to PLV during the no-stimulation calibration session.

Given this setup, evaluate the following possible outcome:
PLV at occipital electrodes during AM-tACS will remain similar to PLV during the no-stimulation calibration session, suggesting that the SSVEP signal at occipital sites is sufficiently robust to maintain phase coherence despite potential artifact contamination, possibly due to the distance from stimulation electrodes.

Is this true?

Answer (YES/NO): NO